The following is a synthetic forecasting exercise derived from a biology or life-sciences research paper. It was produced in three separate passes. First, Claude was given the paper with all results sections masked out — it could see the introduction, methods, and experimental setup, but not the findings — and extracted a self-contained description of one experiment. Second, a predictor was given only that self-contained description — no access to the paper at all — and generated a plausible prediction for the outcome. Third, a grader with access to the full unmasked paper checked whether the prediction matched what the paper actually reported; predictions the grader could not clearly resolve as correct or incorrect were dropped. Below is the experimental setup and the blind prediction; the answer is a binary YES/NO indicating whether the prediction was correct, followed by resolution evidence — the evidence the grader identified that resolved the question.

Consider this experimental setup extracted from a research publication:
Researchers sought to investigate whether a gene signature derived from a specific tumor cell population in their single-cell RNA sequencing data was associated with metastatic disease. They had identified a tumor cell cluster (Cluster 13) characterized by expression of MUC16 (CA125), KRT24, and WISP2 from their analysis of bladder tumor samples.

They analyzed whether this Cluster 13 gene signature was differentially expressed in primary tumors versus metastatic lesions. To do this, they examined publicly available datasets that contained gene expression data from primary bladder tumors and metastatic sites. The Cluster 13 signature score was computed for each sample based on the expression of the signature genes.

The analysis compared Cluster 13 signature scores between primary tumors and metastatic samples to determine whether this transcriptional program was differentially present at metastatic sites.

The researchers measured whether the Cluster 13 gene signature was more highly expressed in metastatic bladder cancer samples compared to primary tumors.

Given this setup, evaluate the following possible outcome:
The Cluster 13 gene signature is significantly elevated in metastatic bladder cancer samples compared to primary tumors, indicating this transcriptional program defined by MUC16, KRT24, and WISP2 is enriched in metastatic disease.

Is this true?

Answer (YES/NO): YES